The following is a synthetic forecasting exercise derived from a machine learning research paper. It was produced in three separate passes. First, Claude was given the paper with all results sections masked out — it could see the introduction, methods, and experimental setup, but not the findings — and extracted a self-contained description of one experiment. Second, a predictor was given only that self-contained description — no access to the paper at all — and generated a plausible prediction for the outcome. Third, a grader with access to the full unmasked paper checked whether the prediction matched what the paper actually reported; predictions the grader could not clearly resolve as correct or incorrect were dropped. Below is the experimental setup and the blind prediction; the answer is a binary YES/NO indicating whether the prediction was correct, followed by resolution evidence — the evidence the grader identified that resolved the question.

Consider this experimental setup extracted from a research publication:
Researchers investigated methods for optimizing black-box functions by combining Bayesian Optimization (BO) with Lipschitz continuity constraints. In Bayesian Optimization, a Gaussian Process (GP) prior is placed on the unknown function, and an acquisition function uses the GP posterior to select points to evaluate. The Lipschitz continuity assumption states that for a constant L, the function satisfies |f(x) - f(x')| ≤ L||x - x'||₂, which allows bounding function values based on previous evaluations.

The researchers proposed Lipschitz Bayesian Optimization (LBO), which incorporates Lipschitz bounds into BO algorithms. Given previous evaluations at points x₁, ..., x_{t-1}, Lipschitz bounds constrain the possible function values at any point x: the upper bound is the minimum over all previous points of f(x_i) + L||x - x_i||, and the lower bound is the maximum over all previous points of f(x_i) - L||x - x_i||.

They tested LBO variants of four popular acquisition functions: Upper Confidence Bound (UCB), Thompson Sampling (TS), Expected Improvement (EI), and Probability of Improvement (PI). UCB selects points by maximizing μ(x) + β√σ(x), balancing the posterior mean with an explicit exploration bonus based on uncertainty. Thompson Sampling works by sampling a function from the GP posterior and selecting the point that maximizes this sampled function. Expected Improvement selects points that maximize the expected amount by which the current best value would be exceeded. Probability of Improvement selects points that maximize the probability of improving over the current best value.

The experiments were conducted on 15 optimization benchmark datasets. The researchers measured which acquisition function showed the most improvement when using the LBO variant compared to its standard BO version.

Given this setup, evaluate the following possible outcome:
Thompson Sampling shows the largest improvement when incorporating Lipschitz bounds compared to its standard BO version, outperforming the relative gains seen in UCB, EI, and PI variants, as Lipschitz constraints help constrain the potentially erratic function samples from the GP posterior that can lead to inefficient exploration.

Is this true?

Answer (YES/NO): YES